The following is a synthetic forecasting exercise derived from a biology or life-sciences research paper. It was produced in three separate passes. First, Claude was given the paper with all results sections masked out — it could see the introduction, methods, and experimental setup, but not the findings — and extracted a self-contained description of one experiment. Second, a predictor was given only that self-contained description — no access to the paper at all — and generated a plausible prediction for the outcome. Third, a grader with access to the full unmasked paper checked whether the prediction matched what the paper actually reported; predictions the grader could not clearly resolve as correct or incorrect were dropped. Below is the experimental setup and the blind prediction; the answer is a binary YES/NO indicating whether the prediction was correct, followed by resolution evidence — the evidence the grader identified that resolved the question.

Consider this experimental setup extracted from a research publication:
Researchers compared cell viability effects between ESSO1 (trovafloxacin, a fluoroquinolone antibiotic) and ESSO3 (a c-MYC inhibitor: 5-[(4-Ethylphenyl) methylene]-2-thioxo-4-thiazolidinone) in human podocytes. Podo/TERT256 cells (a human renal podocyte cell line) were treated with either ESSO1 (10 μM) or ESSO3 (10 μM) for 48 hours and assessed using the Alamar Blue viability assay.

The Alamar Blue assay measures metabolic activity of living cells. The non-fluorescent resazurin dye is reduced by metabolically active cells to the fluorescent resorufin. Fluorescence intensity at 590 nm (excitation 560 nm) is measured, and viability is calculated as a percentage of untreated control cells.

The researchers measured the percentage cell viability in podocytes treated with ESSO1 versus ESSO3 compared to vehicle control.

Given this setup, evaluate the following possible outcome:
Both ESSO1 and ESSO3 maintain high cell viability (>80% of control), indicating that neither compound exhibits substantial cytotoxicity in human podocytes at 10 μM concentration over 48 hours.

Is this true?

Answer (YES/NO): YES